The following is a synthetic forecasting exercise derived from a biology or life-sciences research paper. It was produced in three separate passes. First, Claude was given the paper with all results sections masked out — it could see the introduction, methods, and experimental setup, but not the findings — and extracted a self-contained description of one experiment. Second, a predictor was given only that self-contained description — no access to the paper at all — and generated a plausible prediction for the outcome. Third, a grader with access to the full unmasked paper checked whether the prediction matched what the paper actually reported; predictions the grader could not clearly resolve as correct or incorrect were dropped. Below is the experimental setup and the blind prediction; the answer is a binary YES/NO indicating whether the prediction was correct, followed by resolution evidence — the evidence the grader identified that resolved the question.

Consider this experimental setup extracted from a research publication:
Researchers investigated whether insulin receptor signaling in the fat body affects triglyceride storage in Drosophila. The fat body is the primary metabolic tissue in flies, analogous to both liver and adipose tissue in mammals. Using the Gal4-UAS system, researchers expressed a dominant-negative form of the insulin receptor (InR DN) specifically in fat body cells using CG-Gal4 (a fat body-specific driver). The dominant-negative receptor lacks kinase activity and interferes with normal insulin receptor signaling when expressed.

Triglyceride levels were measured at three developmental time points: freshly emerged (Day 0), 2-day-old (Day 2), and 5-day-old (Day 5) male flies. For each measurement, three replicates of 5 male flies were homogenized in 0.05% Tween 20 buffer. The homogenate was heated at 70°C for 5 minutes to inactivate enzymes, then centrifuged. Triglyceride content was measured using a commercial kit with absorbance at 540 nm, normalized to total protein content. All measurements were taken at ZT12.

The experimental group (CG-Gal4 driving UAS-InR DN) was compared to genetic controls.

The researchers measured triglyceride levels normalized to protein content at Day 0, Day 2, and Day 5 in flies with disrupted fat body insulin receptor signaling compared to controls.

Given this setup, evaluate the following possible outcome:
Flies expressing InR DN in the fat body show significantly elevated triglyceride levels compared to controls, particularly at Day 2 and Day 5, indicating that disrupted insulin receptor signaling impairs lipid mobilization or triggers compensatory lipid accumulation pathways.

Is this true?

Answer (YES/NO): NO